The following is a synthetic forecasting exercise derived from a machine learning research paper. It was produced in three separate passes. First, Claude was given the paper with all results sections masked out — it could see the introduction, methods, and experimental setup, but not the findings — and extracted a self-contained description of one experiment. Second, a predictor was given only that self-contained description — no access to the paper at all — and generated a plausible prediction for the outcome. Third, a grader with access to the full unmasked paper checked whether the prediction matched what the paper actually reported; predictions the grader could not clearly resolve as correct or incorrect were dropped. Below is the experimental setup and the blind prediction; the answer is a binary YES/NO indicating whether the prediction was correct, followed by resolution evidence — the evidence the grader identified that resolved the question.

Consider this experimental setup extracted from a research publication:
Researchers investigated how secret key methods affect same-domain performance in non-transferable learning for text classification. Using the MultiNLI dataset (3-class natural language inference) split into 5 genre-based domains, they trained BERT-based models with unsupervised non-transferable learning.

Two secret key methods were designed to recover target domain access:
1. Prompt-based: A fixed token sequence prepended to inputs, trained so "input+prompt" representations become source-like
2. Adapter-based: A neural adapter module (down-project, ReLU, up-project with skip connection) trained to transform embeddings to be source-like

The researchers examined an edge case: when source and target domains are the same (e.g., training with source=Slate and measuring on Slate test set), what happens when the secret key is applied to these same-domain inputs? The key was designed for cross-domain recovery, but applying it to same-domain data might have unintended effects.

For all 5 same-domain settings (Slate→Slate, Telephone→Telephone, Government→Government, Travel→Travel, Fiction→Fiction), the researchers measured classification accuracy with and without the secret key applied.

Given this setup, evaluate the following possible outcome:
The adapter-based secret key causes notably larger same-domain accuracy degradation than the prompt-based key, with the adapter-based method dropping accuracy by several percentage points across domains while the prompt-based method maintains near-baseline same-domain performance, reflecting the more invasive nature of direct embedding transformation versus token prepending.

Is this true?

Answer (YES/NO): NO